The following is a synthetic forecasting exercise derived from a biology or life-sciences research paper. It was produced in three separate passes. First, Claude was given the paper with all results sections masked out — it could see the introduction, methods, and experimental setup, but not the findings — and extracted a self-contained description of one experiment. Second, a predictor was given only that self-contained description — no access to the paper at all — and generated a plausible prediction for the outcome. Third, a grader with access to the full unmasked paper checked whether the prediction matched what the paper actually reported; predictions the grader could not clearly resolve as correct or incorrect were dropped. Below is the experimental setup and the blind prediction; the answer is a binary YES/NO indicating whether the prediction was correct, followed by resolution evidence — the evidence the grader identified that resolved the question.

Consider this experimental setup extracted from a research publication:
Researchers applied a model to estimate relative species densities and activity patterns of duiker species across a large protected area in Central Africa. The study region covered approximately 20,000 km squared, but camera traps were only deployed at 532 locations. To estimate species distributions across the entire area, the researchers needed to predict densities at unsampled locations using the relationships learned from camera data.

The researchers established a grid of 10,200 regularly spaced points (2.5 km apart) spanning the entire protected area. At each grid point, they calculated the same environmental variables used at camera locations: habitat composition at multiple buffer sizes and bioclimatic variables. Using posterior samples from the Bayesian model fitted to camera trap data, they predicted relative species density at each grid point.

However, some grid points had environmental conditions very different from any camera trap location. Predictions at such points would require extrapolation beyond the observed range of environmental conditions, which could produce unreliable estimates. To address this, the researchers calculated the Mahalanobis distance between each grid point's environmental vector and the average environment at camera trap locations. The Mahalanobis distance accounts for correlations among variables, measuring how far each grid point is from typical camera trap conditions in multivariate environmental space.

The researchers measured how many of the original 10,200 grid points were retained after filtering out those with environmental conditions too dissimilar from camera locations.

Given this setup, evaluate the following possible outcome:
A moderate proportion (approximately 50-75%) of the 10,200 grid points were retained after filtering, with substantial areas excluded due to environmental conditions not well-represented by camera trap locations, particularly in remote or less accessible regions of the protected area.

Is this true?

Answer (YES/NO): NO